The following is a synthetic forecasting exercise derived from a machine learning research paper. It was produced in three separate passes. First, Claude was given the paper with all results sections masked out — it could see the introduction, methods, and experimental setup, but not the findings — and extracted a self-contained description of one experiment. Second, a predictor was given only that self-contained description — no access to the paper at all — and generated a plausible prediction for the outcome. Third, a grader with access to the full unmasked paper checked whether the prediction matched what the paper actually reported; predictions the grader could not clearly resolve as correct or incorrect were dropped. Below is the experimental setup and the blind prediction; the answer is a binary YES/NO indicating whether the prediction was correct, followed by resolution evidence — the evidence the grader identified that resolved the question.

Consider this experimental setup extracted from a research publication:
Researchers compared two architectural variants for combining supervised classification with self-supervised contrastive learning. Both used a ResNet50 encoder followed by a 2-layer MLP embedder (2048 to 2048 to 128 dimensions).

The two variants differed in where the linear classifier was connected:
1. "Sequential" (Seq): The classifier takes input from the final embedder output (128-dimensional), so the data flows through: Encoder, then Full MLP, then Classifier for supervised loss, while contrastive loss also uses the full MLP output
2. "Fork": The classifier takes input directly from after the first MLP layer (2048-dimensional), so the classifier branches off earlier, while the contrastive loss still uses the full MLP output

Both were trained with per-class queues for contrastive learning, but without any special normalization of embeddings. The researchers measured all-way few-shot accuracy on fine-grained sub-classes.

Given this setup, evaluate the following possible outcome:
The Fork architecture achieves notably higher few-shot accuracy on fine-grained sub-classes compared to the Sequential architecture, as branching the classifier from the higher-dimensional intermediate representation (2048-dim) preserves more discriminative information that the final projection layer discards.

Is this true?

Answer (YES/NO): NO